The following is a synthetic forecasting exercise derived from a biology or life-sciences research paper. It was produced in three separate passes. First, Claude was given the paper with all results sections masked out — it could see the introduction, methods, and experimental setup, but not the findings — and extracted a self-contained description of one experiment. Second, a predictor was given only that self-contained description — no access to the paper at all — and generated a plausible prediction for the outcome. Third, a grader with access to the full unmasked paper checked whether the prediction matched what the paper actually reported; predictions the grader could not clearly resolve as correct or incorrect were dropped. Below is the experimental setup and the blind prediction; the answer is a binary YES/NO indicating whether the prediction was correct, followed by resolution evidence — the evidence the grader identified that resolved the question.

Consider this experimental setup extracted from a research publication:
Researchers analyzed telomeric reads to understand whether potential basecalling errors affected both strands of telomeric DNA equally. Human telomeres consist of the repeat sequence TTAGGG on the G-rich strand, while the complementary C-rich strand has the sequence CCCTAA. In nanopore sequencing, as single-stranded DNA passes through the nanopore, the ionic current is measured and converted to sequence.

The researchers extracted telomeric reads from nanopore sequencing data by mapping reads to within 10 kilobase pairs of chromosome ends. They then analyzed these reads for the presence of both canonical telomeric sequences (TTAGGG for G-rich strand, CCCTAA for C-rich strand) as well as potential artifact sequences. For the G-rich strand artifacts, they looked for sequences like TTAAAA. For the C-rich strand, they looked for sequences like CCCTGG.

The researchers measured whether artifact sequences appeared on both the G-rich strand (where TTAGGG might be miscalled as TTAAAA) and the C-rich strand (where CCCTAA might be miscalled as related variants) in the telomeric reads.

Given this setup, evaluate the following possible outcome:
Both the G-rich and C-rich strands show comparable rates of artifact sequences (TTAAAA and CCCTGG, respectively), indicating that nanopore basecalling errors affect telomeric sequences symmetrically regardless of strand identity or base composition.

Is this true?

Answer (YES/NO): NO